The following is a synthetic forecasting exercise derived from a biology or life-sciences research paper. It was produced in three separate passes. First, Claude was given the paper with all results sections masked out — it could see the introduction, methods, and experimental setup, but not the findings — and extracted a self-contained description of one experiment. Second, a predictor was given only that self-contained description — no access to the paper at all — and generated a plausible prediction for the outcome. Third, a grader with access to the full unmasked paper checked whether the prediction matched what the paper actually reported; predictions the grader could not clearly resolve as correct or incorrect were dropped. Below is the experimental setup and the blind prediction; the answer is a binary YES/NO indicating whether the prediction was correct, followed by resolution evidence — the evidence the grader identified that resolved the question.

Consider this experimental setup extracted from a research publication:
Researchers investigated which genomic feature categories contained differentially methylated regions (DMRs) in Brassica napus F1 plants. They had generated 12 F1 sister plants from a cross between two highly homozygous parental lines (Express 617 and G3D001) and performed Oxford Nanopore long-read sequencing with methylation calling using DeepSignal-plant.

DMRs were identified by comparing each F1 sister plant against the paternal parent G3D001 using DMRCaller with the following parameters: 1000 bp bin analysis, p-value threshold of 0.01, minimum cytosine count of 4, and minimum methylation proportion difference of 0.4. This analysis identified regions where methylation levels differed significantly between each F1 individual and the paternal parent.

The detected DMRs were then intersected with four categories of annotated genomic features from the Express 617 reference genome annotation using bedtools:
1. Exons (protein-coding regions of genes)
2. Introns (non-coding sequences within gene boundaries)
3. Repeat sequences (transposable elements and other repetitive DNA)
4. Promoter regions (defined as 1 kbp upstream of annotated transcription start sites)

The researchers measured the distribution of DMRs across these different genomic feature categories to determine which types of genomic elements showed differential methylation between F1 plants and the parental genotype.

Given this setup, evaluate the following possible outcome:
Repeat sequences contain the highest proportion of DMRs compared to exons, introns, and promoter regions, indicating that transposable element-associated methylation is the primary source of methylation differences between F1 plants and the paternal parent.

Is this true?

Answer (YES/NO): YES